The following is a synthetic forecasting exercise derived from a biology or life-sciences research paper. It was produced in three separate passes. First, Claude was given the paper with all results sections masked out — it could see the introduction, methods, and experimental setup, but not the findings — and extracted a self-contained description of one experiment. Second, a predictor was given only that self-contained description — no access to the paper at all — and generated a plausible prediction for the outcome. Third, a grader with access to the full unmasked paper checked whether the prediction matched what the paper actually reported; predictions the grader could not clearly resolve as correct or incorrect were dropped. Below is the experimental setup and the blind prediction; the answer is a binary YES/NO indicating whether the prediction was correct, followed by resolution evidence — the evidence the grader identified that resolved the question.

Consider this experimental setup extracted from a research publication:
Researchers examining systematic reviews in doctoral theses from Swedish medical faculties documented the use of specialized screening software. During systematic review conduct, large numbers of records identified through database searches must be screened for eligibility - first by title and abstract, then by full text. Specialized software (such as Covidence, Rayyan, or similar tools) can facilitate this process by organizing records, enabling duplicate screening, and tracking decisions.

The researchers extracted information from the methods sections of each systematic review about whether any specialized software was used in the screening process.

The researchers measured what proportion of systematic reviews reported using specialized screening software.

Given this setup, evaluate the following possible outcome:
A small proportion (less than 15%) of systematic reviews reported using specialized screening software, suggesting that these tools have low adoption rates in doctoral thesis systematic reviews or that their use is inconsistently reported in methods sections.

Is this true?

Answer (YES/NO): NO